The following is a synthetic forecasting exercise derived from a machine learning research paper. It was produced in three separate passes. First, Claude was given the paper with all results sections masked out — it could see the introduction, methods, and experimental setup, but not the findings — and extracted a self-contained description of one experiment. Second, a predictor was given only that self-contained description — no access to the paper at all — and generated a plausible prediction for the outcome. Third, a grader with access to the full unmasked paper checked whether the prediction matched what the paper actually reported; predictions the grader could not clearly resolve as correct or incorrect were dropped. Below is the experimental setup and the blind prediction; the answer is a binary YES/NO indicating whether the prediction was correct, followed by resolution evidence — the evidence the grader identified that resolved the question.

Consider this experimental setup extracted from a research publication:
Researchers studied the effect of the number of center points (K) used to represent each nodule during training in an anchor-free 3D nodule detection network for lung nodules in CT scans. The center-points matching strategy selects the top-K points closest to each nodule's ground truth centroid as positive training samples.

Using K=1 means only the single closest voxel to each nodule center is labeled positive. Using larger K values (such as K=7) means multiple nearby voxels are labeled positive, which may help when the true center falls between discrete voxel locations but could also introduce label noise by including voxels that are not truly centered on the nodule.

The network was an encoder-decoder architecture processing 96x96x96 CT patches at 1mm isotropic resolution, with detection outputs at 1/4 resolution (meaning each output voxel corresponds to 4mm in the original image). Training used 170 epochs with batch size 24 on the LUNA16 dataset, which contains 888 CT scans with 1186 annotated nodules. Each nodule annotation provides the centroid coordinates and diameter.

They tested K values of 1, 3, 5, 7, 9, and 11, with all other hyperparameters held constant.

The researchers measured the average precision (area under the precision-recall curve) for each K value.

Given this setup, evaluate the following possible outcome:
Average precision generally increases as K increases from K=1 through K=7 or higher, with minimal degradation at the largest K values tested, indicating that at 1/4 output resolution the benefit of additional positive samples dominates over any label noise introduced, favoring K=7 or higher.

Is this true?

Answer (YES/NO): NO